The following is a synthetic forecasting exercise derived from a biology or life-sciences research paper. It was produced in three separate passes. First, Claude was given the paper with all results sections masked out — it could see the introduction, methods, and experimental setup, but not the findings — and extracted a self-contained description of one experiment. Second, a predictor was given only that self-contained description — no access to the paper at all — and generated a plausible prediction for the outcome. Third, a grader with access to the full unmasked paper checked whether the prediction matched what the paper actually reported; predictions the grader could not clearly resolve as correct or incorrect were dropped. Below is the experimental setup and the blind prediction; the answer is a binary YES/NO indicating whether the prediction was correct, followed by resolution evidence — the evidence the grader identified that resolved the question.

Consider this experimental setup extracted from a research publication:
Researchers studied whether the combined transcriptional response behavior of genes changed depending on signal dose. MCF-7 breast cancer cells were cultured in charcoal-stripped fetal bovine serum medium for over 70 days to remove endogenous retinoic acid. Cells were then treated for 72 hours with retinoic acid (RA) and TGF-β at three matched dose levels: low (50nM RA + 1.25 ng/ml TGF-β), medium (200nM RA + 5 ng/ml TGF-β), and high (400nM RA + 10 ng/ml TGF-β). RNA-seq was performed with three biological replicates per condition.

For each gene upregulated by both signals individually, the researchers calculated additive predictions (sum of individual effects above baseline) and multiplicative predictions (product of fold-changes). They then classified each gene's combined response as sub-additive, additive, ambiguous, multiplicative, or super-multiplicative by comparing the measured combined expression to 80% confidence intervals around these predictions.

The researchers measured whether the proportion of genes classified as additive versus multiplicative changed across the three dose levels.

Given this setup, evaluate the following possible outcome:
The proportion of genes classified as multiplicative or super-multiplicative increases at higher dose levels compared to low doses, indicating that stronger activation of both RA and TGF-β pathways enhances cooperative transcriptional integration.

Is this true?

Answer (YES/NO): NO